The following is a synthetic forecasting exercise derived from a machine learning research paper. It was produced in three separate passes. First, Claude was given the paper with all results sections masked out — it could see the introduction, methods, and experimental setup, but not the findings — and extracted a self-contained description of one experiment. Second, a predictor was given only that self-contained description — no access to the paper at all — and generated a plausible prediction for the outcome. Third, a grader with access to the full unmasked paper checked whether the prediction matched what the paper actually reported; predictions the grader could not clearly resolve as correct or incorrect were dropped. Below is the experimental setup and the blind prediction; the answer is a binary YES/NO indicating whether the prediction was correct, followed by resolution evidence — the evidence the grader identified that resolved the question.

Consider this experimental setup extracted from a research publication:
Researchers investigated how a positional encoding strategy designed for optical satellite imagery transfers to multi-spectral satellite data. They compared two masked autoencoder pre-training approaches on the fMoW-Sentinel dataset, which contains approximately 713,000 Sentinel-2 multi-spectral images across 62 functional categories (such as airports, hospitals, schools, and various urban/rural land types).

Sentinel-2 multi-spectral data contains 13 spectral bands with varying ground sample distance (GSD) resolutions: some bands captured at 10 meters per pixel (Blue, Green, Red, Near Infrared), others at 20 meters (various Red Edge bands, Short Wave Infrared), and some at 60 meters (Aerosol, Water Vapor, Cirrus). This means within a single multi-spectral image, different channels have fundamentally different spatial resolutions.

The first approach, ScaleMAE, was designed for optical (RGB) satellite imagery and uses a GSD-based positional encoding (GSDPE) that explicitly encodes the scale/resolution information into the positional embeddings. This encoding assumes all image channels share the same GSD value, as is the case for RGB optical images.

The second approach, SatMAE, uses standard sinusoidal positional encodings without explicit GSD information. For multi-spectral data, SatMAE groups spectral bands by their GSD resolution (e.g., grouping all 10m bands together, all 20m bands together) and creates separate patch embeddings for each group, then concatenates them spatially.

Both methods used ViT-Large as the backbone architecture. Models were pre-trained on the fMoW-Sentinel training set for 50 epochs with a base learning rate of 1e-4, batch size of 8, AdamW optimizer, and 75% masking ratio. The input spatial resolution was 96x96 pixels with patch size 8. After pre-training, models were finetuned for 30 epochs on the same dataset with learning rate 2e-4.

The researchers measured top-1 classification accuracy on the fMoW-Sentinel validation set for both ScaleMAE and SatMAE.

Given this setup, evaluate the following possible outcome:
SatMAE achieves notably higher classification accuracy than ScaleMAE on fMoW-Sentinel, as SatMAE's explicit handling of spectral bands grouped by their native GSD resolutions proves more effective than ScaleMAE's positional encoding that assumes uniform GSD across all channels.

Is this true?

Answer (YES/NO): YES